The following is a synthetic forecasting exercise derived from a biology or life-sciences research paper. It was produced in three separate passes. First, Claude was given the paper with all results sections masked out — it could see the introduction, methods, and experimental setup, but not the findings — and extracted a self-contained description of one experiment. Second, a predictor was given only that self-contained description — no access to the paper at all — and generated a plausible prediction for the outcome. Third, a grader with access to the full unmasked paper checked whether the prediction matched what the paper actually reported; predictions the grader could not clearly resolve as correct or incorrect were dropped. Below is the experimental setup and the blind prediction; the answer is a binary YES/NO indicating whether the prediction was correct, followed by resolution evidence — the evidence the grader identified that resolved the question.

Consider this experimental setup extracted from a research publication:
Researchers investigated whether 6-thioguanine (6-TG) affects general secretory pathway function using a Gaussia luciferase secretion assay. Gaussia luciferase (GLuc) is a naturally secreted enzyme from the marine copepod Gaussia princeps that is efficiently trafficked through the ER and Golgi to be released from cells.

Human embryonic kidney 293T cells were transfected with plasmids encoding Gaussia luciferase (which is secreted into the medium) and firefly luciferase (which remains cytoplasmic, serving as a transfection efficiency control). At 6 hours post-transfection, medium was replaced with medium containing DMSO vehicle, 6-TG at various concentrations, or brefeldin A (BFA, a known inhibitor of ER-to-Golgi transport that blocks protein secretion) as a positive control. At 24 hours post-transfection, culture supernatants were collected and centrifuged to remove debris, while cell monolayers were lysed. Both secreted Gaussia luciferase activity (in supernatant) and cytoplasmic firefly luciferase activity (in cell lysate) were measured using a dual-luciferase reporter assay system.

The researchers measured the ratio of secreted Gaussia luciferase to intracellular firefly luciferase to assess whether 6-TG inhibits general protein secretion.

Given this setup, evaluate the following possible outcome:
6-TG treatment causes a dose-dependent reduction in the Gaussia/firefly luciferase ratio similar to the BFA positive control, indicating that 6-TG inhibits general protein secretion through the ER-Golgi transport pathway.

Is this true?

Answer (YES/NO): NO